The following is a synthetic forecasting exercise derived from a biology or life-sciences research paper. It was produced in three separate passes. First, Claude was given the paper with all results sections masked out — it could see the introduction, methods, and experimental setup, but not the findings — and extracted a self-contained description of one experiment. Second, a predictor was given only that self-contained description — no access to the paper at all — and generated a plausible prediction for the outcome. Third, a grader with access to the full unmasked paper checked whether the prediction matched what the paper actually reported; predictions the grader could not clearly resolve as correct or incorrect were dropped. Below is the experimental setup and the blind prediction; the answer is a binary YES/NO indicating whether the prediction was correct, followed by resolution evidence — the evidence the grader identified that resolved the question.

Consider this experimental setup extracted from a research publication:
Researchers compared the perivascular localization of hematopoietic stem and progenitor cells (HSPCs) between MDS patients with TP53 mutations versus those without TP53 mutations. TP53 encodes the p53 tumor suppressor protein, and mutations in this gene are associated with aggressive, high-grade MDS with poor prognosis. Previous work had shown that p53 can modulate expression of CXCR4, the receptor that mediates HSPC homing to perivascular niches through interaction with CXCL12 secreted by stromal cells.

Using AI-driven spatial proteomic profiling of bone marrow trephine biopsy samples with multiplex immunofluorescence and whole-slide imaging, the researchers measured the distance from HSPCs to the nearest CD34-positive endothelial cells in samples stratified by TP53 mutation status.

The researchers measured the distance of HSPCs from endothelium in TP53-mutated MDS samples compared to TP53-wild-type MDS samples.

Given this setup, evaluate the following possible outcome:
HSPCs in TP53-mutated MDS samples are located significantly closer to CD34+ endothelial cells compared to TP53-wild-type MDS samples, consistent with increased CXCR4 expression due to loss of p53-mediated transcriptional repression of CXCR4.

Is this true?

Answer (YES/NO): NO